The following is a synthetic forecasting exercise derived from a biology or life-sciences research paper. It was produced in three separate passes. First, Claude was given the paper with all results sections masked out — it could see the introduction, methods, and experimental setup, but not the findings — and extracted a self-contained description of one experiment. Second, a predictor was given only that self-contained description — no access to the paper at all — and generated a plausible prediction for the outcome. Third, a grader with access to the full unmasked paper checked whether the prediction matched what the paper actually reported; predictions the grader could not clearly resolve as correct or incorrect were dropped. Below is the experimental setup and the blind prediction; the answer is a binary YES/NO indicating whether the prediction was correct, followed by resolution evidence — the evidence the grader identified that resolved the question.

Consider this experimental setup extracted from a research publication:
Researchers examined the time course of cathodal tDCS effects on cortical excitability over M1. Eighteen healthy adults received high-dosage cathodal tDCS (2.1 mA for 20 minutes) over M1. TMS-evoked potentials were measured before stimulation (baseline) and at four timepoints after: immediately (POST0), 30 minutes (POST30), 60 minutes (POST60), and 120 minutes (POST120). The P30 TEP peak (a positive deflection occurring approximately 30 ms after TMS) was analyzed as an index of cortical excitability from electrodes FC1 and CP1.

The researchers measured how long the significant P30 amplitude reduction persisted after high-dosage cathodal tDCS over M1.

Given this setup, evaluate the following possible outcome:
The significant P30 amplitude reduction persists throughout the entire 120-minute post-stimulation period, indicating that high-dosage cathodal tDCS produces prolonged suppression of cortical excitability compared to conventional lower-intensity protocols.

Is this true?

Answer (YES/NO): NO